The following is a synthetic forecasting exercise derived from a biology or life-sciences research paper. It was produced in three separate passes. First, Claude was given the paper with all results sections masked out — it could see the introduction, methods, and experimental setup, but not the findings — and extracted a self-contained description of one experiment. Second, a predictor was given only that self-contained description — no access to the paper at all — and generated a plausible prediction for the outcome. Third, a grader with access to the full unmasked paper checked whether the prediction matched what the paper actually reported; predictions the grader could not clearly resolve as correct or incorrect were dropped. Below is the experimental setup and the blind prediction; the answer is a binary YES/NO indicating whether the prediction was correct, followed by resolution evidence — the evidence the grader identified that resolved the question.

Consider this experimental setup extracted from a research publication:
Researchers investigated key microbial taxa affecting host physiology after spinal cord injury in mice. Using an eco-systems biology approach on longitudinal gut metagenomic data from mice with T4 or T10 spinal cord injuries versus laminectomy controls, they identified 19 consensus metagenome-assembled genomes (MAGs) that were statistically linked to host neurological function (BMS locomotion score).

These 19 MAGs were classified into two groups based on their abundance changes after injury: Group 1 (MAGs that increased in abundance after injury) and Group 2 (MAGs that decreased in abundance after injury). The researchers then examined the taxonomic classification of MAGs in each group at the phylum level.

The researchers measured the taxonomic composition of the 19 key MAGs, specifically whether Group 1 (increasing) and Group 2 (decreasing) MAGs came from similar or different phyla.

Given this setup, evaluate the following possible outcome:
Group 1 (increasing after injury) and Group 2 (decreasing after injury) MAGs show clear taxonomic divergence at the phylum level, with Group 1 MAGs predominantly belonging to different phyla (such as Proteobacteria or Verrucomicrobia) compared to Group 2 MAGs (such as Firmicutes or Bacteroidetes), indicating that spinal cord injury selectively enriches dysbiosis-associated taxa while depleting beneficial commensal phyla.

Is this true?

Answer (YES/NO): NO